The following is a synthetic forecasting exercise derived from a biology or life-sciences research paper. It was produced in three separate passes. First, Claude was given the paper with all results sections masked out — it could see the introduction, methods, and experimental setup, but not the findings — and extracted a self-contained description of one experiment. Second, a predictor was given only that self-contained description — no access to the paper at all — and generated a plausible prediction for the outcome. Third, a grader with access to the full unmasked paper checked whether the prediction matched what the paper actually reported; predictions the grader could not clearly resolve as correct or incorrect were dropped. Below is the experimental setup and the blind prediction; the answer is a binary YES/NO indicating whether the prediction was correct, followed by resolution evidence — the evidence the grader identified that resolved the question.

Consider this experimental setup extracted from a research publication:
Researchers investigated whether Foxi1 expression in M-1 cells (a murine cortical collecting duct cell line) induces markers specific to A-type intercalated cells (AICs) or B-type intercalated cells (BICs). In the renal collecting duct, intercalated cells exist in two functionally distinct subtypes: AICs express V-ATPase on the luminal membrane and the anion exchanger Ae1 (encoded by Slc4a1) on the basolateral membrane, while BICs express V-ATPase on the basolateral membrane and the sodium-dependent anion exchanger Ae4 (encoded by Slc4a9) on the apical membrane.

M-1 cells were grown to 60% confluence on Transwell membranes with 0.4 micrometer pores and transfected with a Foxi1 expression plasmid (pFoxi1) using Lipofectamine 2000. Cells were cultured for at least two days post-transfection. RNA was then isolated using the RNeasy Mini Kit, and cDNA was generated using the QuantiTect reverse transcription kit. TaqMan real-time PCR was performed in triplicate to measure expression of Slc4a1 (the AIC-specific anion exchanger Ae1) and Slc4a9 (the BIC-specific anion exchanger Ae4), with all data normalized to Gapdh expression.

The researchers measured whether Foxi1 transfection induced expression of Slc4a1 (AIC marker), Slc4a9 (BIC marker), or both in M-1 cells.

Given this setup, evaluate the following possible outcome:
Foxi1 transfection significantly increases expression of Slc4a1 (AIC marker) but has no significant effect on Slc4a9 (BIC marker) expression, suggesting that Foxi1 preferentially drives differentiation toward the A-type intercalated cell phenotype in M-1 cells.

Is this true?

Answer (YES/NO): NO